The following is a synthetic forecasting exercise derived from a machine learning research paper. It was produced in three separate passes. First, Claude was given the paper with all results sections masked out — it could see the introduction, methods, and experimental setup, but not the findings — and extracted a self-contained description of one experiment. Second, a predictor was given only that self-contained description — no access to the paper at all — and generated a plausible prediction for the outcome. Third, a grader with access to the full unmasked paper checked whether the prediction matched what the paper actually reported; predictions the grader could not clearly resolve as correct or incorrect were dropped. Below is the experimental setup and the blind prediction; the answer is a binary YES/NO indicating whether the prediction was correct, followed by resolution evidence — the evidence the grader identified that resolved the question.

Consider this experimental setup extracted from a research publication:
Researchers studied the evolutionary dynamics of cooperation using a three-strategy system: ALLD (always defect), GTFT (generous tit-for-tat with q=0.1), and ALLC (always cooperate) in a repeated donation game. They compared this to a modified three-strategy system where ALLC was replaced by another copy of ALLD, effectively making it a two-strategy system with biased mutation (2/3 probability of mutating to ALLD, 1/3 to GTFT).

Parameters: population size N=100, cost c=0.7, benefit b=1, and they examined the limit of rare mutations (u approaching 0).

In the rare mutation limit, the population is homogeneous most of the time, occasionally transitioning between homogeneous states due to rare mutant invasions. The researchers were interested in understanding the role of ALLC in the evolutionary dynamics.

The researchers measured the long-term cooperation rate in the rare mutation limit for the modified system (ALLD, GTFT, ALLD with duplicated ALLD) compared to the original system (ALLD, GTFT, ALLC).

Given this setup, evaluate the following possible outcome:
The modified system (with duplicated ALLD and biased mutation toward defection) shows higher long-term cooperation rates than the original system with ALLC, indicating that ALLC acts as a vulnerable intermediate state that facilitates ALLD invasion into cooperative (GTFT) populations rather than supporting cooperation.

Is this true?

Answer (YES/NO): YES